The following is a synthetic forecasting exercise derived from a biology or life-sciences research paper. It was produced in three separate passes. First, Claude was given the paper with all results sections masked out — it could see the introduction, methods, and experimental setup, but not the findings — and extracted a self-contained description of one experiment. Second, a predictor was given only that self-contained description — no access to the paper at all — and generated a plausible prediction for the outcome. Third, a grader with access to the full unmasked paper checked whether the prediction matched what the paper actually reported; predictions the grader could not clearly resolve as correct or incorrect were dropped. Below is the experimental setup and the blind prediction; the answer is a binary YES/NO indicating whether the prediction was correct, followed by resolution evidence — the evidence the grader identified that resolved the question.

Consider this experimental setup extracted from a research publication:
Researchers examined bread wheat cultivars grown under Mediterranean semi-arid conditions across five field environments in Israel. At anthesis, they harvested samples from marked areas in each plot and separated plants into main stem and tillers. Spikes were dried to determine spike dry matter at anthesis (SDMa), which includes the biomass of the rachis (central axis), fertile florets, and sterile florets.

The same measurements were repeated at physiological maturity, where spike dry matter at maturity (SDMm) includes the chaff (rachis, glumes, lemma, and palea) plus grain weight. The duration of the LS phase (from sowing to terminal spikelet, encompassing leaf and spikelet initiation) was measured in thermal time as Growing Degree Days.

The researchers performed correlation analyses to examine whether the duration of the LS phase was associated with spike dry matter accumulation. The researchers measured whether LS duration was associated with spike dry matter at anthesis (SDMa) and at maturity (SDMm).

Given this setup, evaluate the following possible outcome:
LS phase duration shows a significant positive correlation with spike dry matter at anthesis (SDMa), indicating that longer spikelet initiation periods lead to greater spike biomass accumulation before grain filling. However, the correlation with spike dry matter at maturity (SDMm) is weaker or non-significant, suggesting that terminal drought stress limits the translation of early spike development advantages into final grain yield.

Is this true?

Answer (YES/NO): NO